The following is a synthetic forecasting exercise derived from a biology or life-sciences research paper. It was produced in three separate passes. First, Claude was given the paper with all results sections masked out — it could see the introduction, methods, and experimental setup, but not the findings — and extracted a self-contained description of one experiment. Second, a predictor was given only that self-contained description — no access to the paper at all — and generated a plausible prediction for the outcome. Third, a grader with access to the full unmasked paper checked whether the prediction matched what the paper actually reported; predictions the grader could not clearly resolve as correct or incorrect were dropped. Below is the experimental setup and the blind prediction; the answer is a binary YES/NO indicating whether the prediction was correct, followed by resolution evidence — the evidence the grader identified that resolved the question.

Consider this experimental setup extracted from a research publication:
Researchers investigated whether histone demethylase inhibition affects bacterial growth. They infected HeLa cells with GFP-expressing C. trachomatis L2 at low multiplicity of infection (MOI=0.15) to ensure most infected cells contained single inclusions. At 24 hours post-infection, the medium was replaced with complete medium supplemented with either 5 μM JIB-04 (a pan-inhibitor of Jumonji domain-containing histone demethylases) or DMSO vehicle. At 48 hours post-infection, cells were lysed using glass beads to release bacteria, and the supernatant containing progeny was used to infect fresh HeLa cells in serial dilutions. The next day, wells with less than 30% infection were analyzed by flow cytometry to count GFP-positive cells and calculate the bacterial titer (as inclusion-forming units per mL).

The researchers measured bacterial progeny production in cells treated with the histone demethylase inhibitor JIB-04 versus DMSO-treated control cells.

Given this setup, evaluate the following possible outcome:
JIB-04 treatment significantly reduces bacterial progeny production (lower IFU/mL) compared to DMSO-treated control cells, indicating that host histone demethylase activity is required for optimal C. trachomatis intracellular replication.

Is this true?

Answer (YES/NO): YES